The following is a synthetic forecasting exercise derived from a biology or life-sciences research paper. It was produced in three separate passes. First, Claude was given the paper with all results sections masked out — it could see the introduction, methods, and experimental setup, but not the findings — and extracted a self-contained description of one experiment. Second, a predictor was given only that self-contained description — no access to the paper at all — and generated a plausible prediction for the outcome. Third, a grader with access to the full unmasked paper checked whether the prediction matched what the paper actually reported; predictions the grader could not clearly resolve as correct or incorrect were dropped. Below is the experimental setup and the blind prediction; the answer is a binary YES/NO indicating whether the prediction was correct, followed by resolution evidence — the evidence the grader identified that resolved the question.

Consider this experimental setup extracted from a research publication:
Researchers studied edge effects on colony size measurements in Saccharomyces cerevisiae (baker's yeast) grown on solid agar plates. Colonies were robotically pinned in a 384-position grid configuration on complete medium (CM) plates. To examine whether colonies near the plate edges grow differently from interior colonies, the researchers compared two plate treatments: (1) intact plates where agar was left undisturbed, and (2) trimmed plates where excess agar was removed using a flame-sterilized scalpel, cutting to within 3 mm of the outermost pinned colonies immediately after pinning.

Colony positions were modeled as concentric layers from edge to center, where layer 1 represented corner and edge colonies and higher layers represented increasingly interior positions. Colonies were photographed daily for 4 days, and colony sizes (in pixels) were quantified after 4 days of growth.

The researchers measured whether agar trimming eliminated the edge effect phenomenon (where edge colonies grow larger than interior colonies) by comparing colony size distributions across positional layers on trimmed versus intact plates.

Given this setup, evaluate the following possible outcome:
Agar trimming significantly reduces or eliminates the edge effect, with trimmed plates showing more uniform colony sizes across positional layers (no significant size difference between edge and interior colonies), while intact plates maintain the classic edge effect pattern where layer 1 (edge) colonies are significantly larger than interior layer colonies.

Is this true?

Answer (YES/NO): NO